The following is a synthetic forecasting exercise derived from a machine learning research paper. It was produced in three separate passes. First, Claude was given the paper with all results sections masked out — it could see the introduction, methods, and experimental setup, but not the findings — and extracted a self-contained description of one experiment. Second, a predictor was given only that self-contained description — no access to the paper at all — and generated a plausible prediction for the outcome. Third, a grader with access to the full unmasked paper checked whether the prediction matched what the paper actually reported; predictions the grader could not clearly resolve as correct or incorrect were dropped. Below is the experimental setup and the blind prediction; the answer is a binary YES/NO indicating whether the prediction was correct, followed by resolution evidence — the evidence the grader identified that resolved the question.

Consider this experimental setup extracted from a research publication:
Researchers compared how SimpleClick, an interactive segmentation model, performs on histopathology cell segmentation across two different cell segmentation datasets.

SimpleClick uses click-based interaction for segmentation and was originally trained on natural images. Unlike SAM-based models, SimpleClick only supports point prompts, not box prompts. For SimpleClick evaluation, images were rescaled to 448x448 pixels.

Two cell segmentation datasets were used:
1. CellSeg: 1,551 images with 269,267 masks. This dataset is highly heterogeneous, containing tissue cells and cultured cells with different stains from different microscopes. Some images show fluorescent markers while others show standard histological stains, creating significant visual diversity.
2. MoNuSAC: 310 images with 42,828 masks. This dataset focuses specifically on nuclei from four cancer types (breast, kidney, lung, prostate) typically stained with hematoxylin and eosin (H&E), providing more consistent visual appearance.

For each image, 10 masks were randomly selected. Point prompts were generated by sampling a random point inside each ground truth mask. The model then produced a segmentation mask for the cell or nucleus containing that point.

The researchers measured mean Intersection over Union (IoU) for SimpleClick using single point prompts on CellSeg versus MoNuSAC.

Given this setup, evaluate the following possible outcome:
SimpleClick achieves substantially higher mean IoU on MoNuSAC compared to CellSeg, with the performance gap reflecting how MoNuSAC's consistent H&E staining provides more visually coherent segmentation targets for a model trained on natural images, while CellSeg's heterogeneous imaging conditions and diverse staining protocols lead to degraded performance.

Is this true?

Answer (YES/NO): NO